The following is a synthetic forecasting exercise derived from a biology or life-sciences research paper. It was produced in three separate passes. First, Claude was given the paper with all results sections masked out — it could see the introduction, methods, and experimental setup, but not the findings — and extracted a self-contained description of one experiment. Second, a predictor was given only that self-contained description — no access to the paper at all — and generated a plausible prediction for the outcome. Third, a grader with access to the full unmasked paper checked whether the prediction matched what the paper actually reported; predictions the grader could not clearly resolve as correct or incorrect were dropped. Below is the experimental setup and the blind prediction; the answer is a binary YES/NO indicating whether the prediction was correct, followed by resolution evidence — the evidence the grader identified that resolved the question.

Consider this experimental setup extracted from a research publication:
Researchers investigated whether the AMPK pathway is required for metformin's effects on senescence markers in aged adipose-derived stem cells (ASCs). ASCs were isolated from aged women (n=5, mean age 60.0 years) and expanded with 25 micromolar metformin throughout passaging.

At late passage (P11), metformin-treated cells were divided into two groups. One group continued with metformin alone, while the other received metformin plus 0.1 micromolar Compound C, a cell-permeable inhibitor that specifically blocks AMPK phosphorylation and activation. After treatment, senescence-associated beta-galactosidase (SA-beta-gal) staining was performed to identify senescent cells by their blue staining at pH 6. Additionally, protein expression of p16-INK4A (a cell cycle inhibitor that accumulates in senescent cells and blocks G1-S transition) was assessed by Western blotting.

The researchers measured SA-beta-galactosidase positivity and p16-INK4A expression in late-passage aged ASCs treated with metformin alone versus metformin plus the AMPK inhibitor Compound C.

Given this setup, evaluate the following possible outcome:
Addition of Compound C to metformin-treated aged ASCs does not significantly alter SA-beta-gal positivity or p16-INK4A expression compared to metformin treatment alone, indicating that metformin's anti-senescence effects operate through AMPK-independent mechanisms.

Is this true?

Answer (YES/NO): NO